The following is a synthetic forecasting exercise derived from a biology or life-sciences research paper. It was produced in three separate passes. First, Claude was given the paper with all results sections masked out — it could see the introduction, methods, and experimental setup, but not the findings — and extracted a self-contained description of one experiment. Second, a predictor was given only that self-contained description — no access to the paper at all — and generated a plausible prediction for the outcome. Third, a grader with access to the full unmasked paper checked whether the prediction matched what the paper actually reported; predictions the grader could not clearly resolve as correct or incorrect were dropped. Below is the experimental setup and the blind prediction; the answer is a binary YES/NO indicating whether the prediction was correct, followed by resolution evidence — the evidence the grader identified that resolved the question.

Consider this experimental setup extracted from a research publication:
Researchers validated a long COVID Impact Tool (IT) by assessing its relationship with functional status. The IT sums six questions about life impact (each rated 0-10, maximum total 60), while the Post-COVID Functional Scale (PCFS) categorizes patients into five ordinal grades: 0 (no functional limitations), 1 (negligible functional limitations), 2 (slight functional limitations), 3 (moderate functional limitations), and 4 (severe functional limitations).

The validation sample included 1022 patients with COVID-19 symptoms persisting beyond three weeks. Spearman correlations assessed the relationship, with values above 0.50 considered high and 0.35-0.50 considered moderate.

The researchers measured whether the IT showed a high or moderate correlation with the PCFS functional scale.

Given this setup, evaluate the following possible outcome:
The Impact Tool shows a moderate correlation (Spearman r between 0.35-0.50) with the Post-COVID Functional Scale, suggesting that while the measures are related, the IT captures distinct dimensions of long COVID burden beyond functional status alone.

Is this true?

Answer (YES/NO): NO